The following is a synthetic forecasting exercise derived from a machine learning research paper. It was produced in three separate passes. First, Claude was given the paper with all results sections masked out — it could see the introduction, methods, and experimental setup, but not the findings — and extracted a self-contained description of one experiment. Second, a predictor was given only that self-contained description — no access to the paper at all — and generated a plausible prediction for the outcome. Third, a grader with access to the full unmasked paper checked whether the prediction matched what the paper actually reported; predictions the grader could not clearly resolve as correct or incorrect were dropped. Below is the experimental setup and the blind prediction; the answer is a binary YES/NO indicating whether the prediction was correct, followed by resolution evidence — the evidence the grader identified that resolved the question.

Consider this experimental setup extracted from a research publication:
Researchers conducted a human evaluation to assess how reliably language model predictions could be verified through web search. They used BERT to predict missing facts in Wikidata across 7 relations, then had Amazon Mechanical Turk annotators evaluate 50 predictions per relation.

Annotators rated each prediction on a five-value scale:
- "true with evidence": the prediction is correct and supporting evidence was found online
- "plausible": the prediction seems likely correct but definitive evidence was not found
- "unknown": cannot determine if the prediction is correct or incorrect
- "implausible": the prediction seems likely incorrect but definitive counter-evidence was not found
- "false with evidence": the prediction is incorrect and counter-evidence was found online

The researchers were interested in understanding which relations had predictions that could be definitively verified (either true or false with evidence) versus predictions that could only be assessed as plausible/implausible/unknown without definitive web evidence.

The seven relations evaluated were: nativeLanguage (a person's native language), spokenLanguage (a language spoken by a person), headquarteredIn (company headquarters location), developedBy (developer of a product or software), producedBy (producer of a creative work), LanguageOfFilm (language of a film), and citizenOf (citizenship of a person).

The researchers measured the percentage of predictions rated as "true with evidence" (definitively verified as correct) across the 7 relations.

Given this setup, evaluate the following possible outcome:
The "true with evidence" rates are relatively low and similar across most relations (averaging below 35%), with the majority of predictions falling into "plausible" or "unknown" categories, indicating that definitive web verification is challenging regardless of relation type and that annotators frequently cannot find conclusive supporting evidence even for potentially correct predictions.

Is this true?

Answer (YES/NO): NO